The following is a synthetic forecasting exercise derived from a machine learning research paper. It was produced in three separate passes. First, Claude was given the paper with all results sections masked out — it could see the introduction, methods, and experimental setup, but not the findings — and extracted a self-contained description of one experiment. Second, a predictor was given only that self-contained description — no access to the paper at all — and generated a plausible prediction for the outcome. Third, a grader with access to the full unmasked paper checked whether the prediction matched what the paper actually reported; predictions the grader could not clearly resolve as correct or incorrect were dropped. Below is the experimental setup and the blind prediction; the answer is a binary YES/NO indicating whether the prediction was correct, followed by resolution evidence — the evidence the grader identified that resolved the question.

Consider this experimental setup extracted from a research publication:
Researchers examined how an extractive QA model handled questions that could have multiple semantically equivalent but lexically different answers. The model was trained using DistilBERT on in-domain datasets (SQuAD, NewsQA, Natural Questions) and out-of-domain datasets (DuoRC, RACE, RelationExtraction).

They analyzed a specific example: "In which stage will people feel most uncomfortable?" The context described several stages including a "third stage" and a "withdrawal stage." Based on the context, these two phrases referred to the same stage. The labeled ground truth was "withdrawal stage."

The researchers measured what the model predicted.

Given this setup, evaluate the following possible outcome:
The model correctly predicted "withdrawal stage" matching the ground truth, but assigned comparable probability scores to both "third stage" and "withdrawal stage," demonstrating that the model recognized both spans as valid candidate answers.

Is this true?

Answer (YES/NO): NO